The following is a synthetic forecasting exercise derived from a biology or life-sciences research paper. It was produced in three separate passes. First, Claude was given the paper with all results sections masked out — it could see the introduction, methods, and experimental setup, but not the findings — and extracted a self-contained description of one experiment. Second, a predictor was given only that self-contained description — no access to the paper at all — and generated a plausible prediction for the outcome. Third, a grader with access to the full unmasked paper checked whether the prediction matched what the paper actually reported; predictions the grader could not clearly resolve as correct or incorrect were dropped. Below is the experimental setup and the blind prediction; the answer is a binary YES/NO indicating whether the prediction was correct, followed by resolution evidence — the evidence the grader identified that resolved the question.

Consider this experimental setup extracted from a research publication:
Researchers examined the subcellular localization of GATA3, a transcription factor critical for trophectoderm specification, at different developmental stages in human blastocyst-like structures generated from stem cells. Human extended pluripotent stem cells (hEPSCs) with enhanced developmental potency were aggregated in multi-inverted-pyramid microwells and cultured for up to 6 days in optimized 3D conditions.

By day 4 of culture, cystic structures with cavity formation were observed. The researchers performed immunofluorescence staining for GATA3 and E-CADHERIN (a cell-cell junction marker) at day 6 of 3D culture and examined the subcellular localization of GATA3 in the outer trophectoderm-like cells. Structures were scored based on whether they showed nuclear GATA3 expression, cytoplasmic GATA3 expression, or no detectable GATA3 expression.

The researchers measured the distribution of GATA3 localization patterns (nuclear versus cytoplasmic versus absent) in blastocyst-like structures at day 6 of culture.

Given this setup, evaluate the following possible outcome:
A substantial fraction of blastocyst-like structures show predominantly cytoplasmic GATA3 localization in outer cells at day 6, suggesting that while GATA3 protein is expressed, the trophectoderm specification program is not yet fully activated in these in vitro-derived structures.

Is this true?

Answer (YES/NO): YES